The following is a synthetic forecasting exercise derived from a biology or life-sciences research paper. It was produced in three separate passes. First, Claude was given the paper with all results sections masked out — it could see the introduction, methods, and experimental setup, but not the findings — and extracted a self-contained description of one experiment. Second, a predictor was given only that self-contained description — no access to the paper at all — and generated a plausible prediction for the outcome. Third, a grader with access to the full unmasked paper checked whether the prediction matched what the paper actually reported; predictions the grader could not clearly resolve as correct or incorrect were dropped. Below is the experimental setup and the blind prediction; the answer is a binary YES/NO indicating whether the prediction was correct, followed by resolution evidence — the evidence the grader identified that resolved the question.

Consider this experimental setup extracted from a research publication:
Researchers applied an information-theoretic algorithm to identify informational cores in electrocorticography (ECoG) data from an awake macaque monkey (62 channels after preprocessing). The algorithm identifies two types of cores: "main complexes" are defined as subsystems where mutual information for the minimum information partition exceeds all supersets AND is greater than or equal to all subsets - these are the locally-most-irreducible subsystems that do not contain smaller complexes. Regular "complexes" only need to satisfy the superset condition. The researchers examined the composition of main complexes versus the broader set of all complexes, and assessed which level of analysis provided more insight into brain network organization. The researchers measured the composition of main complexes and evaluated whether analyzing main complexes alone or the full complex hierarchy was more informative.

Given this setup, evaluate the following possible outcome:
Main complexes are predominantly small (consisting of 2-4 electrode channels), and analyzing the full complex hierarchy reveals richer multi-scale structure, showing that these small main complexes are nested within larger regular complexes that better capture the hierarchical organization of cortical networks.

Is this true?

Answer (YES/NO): YES